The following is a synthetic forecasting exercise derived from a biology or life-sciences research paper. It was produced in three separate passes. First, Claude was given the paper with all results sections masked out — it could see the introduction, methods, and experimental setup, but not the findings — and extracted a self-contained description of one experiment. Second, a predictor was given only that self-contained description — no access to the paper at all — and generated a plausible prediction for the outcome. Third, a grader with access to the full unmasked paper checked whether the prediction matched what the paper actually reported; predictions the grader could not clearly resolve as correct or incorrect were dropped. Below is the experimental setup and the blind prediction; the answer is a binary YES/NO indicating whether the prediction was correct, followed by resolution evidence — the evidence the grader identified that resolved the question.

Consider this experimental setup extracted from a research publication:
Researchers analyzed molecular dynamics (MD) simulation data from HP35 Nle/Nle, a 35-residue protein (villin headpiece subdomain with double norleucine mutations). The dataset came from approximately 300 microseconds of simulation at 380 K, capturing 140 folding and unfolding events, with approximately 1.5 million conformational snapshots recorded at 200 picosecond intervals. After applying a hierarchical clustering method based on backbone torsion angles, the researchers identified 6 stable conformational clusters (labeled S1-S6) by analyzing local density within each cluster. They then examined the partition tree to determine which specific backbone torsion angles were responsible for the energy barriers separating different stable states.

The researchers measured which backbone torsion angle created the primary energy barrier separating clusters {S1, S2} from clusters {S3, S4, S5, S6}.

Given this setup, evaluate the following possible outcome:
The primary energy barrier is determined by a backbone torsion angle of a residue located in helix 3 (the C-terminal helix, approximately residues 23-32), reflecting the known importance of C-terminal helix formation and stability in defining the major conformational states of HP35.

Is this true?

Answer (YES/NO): NO